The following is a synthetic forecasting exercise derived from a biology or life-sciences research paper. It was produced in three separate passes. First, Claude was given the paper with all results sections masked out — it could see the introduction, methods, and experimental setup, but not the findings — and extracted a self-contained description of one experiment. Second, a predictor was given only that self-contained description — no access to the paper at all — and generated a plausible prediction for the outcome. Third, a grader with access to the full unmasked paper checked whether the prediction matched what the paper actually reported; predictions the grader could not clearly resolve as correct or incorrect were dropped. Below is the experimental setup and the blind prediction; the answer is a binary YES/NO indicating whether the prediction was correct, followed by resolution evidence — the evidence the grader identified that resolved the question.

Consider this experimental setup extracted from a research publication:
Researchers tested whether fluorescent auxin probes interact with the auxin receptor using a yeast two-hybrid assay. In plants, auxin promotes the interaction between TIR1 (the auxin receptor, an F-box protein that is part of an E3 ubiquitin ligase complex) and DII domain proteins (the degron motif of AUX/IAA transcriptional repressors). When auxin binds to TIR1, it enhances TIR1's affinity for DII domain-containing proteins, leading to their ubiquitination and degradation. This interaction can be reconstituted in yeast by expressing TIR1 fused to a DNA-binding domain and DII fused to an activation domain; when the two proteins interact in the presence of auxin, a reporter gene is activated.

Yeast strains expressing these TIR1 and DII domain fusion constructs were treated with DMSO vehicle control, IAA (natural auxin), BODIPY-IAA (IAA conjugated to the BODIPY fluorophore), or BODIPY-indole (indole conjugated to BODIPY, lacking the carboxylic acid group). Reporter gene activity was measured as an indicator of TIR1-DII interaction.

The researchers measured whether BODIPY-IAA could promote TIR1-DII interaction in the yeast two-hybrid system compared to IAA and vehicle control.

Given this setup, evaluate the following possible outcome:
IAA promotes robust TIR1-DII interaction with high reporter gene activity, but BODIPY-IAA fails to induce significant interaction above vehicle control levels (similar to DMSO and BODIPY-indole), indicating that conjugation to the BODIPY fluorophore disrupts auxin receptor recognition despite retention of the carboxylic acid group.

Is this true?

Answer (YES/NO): YES